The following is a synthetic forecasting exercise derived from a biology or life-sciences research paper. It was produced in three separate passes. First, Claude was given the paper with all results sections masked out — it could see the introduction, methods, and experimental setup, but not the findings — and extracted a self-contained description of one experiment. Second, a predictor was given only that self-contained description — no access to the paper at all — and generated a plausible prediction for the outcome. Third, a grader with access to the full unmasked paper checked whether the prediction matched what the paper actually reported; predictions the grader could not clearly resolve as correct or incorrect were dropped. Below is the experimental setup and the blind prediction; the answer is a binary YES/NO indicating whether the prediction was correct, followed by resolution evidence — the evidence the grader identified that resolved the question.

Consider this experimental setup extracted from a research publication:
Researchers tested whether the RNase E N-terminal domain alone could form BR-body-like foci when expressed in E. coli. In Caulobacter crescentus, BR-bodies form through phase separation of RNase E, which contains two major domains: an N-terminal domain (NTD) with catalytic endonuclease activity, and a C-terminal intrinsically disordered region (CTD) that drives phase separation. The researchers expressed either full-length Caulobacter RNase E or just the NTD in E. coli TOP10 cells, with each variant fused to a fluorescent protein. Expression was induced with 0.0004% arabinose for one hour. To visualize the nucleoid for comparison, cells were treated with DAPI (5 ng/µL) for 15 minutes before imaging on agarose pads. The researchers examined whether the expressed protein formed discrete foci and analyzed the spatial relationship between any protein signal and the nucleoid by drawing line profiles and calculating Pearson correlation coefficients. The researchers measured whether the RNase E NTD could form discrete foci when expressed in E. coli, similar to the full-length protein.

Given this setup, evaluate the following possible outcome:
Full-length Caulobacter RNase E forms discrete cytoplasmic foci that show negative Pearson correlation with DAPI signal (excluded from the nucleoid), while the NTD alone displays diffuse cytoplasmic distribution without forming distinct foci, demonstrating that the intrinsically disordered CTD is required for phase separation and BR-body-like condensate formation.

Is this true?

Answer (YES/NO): NO